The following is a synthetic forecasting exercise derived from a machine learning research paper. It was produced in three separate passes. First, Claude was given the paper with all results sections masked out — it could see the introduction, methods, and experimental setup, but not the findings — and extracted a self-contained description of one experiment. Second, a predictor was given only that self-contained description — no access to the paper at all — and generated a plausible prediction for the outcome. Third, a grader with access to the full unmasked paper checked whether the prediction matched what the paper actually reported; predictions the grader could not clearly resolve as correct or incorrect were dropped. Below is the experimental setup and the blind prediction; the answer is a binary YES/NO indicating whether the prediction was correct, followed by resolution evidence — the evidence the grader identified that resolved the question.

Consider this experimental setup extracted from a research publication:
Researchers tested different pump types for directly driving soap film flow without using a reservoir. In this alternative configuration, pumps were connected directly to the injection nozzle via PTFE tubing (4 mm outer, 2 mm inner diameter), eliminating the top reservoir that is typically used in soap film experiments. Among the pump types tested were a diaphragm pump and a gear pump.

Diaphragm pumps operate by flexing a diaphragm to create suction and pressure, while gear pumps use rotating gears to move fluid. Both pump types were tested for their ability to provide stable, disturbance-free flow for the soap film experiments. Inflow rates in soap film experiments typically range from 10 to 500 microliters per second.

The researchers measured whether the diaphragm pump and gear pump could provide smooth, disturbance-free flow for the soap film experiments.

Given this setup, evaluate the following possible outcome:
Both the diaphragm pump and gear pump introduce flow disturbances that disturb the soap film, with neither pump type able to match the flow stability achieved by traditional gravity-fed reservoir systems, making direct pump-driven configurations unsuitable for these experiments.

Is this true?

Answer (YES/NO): NO